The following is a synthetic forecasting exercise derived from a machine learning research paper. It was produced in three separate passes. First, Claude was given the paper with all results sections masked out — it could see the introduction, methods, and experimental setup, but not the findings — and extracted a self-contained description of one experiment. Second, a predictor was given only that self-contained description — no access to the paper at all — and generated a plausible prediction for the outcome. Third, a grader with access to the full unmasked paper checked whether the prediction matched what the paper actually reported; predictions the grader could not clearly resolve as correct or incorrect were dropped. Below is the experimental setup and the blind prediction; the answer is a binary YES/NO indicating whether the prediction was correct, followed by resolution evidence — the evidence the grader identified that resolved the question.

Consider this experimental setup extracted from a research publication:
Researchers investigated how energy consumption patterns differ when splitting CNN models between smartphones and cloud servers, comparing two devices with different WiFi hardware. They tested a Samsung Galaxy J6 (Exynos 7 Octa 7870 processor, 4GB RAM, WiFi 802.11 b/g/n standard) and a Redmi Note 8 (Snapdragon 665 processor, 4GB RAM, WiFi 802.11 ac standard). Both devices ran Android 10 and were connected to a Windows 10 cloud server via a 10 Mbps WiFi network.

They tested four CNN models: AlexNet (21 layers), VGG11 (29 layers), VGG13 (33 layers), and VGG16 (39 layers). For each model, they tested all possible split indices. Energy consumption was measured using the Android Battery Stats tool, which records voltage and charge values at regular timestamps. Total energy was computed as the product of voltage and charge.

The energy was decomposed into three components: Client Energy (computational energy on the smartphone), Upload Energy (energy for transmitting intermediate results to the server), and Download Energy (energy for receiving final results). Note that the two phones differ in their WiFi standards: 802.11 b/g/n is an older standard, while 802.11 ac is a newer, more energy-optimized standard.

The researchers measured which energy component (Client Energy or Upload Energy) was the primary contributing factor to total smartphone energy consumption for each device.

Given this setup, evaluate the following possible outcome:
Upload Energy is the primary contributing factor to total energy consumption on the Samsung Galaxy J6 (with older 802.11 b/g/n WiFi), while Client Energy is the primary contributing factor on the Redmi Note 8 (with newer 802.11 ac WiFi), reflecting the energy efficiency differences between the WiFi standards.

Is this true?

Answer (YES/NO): YES